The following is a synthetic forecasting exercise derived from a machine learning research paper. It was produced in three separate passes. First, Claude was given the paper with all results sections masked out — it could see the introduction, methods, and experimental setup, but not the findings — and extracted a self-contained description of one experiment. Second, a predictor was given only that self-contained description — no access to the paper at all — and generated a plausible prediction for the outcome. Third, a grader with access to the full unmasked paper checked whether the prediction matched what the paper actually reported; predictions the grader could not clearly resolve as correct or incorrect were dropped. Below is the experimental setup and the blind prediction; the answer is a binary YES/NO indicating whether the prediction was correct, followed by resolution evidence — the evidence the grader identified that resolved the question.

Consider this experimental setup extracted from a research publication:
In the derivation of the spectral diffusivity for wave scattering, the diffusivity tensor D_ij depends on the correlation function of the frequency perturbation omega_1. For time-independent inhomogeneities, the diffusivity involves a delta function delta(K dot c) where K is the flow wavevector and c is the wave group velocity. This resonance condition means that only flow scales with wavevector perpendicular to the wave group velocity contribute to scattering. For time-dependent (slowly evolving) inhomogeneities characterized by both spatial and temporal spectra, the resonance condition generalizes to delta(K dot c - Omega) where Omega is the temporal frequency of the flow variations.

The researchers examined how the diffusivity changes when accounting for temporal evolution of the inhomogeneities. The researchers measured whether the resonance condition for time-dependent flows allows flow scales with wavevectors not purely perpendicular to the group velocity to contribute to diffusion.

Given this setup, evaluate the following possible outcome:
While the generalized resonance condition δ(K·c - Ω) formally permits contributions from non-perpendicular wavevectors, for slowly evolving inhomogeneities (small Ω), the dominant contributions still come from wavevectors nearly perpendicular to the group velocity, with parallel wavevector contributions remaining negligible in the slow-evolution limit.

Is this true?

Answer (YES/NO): YES